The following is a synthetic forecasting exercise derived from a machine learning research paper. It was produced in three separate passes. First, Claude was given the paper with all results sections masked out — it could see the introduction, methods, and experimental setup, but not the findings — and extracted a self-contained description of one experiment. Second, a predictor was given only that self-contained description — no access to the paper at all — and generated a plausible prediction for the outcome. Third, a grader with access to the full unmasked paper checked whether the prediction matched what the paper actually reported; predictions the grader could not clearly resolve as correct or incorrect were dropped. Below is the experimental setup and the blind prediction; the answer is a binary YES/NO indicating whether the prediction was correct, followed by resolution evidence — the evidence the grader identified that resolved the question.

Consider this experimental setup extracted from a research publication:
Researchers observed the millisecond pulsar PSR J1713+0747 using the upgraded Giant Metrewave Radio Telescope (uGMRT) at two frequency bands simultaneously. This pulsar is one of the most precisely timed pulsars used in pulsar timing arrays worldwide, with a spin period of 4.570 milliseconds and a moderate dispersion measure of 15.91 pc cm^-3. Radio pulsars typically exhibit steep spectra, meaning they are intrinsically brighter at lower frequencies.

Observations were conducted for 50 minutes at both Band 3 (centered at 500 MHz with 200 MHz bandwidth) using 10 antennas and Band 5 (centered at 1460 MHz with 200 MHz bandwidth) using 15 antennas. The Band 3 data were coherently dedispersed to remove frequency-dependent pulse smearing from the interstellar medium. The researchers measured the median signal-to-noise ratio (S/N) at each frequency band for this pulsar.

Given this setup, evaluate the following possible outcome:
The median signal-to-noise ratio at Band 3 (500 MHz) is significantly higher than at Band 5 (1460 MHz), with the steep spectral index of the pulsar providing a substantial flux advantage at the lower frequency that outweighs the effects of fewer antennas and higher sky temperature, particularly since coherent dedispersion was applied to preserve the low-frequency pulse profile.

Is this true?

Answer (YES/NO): NO